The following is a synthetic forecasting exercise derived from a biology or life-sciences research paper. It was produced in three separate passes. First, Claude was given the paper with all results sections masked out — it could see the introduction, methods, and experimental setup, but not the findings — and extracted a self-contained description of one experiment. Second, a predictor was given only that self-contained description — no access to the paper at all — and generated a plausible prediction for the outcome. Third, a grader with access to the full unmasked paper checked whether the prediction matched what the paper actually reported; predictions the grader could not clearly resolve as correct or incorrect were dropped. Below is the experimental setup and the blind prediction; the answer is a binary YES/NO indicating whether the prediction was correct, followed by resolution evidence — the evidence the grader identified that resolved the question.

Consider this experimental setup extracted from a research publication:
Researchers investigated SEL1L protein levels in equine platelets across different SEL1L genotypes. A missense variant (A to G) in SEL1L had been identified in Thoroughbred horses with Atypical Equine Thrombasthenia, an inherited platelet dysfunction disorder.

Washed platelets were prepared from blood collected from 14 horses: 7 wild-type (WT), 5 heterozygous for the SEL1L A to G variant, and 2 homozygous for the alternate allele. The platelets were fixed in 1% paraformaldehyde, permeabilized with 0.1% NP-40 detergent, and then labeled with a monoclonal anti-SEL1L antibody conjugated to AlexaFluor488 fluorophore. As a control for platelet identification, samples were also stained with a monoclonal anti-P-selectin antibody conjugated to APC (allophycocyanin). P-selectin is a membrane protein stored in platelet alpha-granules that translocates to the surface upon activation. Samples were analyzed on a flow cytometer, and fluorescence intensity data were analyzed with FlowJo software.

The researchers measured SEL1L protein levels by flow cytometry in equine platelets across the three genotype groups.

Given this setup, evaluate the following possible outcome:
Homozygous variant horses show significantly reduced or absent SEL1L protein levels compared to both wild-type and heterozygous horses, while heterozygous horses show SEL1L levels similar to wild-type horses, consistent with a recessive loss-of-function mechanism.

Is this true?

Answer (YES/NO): NO